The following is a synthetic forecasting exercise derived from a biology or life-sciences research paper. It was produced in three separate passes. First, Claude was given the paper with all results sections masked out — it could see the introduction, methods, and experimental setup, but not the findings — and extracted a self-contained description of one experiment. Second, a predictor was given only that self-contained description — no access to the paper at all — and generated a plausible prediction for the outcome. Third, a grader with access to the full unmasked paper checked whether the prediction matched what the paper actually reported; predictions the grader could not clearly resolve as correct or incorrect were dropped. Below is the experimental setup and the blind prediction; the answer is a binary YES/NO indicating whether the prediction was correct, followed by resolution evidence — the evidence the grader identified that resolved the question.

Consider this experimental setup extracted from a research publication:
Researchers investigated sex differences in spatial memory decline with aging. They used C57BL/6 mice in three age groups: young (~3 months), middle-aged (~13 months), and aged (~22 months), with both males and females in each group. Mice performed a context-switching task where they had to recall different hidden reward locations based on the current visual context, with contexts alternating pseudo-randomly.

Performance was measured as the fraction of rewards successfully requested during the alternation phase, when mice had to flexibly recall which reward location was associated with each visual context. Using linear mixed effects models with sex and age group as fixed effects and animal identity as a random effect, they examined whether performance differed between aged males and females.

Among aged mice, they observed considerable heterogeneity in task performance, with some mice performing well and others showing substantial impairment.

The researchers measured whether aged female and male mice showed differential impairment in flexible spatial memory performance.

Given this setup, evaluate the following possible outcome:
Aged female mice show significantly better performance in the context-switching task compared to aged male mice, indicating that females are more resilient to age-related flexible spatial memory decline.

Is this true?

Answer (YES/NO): NO